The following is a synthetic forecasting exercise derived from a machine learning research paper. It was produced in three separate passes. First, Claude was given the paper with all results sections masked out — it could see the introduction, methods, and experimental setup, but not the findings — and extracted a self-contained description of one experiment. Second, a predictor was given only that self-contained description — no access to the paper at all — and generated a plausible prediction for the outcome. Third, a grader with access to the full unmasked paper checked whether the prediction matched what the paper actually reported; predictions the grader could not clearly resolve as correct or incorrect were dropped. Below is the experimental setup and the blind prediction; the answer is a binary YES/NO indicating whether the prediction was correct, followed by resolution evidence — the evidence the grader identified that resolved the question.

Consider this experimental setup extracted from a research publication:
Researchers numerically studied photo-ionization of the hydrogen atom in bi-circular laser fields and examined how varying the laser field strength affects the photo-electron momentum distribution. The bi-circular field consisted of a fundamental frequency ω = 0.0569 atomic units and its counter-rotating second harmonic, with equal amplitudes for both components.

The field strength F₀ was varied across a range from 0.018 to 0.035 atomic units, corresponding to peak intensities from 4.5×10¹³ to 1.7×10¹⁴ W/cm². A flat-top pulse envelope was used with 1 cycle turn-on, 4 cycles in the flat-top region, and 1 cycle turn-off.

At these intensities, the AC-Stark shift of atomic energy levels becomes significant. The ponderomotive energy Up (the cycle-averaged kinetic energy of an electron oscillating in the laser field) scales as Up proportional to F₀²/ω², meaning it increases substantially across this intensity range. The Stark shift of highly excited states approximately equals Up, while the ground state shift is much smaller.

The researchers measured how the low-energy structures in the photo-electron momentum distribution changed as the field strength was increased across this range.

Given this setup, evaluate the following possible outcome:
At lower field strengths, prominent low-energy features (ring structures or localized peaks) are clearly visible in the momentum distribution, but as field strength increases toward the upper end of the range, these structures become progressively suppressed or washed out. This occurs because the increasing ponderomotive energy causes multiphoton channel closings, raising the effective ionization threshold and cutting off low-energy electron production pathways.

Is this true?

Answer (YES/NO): NO